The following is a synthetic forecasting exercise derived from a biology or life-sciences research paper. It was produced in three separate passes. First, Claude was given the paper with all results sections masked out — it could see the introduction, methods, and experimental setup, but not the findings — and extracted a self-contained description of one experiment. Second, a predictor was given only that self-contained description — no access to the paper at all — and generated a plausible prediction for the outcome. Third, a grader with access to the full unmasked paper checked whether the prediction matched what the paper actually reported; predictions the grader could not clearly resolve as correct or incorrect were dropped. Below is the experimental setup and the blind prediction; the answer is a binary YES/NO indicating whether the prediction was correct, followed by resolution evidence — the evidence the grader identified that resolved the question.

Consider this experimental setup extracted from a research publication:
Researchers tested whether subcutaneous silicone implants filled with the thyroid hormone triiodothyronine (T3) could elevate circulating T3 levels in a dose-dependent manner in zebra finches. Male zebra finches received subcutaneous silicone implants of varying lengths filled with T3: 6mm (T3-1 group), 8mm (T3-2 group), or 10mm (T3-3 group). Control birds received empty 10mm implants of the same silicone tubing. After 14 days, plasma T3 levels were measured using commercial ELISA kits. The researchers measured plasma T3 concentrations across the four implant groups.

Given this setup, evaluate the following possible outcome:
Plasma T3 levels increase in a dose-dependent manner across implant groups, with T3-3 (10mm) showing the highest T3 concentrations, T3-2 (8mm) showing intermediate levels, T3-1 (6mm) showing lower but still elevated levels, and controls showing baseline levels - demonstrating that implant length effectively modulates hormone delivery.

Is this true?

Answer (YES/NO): NO